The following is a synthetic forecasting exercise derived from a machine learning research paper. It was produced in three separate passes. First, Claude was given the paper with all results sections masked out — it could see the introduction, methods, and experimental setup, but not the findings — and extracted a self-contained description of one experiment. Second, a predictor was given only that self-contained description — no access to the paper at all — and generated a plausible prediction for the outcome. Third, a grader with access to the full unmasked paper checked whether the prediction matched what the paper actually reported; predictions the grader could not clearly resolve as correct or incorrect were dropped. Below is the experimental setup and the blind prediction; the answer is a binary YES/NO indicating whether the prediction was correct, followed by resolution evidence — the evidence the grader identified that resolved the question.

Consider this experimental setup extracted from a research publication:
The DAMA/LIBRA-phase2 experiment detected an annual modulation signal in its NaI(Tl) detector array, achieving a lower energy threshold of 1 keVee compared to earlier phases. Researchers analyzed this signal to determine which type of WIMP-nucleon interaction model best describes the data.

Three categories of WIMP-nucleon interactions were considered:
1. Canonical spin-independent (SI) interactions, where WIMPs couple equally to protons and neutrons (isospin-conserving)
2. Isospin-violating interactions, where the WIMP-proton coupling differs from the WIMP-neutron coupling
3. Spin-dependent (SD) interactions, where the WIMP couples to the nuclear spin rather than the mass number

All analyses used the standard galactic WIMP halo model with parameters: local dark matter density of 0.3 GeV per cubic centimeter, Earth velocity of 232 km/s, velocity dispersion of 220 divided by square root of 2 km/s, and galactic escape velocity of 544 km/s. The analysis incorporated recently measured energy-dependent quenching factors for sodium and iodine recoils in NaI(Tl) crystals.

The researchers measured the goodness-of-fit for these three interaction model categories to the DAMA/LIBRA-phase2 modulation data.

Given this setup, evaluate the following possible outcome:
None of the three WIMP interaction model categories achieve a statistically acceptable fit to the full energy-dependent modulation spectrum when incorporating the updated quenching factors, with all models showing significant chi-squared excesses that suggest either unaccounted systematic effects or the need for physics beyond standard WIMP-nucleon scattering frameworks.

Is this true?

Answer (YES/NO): NO